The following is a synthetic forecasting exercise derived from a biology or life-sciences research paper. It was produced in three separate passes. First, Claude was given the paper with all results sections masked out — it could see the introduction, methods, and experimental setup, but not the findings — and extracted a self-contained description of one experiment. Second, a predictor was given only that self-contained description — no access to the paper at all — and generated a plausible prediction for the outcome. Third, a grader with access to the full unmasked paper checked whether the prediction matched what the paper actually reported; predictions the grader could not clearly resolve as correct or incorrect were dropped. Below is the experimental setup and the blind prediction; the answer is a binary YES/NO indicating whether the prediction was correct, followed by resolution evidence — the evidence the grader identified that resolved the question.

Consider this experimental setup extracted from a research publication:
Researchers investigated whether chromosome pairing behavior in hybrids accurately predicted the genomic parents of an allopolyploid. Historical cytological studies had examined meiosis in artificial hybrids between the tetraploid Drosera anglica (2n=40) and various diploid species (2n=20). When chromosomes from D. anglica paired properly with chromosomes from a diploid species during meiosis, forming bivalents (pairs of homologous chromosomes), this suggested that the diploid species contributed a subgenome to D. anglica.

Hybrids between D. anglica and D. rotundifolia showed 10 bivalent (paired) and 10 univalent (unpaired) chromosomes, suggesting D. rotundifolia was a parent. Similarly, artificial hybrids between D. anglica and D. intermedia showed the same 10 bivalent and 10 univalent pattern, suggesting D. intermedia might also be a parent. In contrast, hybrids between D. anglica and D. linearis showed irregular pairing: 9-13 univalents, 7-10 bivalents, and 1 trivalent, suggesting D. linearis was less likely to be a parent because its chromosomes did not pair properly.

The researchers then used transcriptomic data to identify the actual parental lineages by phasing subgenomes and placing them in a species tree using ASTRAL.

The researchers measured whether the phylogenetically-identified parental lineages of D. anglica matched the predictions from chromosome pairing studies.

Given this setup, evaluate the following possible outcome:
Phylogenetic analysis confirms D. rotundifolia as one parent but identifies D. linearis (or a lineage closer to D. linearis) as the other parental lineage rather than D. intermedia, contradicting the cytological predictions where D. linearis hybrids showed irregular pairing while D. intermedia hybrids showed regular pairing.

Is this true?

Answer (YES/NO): YES